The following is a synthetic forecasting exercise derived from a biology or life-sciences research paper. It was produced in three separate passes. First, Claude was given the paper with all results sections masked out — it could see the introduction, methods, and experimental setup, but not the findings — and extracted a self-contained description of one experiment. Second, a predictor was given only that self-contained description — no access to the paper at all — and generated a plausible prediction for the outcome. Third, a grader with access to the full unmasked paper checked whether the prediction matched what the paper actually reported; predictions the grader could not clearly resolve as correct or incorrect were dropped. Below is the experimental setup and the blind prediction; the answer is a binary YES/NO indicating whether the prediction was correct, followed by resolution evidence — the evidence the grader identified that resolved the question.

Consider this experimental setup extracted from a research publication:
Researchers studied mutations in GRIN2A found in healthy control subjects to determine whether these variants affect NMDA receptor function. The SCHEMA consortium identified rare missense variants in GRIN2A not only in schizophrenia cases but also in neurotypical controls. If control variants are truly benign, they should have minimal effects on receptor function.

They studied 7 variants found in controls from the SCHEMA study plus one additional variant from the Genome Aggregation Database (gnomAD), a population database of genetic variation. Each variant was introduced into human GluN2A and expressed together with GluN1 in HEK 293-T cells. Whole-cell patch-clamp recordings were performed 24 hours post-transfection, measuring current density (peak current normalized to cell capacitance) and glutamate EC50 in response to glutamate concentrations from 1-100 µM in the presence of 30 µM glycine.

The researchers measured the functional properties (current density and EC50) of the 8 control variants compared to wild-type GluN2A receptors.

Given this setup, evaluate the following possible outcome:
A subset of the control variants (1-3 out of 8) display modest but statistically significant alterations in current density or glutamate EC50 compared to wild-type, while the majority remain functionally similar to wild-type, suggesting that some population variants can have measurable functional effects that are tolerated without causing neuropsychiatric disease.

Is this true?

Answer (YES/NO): NO